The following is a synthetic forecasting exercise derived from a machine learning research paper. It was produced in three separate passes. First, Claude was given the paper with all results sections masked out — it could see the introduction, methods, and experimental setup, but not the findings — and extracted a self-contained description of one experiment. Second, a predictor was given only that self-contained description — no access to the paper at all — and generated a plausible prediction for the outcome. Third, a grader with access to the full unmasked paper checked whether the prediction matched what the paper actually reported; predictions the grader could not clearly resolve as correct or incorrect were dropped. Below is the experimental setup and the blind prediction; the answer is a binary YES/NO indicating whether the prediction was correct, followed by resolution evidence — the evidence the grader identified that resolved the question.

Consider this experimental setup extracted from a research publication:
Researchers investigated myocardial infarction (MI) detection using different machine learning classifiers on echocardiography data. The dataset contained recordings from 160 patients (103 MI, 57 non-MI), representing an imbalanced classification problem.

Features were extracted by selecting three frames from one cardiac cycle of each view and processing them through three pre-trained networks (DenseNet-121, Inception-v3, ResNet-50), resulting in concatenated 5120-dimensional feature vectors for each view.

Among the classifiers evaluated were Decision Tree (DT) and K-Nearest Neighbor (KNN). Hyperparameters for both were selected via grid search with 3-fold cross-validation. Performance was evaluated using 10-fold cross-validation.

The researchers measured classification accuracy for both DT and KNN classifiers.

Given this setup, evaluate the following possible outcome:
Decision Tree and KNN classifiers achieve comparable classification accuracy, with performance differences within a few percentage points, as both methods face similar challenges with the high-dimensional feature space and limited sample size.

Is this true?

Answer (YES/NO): NO